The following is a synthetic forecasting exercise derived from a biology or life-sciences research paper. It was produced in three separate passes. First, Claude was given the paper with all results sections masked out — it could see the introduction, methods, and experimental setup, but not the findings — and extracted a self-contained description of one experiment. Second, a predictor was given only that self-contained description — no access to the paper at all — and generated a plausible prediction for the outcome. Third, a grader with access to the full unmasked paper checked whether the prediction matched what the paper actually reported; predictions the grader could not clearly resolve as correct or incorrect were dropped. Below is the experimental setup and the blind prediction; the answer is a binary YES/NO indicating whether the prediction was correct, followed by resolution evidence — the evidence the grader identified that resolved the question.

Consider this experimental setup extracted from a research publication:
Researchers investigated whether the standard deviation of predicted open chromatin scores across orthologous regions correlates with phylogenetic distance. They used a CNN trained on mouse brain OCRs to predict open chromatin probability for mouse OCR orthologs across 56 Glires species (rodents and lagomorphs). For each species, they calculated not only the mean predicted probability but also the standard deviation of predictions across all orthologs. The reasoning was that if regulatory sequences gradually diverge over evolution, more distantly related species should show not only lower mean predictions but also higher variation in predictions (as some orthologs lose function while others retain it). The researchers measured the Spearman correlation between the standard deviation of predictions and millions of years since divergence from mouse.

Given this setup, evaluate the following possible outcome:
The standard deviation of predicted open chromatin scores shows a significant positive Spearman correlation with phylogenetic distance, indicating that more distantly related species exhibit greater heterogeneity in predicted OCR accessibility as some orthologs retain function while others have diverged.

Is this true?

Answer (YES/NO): YES